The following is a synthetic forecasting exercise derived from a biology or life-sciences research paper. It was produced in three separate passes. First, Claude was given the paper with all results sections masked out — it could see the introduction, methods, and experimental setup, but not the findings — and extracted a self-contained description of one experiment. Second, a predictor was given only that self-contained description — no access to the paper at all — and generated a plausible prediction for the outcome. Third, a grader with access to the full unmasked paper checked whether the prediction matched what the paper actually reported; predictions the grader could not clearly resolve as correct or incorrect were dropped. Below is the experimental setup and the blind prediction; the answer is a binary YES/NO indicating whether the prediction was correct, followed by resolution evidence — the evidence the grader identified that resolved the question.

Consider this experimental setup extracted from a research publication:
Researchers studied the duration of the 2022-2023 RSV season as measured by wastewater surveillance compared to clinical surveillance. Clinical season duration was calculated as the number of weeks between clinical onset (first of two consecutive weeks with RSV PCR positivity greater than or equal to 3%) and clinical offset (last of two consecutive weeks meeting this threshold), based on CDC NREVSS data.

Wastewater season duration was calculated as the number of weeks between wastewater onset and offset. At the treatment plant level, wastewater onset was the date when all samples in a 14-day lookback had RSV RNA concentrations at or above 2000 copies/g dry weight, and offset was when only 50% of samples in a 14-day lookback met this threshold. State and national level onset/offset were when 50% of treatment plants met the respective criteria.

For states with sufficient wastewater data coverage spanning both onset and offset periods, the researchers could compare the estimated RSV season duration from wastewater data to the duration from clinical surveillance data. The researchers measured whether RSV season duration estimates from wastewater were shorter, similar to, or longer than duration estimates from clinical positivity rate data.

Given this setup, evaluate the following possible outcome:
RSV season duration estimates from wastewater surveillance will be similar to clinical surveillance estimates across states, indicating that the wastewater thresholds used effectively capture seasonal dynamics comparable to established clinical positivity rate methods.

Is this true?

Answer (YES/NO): NO